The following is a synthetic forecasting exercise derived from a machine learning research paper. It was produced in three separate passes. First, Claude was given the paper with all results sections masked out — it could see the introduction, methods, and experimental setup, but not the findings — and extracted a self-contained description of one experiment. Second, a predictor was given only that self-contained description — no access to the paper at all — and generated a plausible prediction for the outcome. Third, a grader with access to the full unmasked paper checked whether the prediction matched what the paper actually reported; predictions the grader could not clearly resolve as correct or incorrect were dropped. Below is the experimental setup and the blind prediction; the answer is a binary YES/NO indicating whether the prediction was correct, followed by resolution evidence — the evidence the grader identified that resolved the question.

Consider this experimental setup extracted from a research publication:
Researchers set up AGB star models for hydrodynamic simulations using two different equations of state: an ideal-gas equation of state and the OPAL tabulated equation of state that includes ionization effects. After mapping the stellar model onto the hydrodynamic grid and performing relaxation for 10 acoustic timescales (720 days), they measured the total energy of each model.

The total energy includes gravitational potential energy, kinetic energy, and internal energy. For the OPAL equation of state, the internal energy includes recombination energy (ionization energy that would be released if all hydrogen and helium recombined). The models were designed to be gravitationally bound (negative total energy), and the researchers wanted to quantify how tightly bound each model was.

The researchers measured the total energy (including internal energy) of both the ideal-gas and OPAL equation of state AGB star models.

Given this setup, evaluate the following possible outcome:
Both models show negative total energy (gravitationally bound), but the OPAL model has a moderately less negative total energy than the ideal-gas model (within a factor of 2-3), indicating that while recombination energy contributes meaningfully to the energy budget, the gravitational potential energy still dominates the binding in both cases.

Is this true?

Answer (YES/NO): NO